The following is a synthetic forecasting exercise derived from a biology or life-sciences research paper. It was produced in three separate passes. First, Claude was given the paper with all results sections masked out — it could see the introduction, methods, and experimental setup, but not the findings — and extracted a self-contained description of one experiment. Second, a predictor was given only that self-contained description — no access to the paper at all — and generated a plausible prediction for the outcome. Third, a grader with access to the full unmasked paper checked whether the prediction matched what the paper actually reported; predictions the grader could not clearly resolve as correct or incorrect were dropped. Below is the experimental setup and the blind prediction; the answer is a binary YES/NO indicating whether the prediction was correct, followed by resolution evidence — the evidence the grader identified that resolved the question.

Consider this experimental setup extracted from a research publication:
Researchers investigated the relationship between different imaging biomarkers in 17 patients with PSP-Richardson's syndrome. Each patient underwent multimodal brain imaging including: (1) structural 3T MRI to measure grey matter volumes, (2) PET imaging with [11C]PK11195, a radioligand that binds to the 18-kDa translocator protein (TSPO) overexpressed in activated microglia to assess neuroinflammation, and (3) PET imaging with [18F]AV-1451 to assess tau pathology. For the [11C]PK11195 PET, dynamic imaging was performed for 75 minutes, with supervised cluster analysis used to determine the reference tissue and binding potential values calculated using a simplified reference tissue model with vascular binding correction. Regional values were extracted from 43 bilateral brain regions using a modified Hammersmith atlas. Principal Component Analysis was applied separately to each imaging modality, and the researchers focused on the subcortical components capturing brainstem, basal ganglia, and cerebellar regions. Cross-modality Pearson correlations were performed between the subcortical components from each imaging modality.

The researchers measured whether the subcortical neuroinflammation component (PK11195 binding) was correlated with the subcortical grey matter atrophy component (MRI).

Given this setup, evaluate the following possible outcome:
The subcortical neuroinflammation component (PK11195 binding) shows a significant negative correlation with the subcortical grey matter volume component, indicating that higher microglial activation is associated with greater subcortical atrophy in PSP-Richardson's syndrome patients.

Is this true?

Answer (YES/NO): YES